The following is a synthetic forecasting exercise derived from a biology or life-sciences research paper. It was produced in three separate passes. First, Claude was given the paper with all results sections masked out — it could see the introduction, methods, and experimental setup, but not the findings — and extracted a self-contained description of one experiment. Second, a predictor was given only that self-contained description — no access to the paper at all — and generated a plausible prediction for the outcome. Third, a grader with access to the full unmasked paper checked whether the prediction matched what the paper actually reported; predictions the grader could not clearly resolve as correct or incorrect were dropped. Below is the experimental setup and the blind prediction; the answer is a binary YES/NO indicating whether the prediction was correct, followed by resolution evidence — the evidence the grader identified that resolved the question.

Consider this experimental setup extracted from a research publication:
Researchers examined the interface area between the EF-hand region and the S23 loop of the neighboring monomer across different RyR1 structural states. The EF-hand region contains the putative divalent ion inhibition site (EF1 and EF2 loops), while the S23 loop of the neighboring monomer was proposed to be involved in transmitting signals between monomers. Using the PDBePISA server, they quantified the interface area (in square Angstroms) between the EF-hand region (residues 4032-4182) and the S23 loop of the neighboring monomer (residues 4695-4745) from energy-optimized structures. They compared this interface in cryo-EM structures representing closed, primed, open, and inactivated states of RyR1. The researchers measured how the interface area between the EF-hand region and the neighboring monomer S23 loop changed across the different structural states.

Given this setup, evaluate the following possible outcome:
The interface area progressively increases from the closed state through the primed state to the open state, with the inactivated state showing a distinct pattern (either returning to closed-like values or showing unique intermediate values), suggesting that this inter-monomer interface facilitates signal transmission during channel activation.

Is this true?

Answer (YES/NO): NO